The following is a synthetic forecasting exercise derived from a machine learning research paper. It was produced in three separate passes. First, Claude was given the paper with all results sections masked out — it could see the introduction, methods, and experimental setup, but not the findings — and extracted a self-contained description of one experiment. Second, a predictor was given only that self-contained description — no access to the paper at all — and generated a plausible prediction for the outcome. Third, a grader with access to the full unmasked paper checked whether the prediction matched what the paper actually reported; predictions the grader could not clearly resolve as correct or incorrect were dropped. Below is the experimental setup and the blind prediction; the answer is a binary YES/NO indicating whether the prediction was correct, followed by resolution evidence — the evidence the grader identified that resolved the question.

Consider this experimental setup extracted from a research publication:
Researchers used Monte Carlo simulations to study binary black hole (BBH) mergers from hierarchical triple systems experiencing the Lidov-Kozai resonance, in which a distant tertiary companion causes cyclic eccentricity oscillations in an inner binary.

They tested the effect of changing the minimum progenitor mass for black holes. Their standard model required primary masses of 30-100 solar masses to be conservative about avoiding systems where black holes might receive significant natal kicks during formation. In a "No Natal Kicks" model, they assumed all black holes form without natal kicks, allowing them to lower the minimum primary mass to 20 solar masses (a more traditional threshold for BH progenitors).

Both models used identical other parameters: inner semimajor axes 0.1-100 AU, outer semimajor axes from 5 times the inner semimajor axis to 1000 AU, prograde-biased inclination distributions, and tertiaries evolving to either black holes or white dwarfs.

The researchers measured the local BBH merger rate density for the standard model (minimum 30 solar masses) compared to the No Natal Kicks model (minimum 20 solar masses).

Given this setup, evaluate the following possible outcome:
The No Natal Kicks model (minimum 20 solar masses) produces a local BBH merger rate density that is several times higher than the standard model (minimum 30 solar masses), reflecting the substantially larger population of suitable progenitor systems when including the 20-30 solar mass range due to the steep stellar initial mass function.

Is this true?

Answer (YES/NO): NO